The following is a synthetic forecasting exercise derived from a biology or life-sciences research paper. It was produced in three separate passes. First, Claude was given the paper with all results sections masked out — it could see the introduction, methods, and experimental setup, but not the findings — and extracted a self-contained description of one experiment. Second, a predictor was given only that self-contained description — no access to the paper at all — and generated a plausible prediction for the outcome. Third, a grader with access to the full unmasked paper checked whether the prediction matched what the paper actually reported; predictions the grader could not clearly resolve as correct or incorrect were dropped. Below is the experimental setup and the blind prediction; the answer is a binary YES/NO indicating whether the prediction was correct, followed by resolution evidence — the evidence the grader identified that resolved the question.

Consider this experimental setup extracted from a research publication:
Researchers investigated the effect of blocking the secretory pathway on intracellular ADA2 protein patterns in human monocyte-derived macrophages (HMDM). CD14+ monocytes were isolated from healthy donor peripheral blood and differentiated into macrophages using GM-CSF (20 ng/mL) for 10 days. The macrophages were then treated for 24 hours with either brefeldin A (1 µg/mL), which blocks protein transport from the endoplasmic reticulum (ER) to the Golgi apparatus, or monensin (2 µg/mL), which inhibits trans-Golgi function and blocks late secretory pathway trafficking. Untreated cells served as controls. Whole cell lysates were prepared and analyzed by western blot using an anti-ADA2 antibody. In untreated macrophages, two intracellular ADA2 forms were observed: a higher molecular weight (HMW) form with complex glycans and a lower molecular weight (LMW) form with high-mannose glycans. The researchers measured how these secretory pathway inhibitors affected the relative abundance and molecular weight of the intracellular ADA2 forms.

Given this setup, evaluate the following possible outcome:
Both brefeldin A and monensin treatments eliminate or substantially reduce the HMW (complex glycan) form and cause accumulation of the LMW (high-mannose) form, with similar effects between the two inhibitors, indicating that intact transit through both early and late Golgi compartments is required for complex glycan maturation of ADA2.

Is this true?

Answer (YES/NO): NO